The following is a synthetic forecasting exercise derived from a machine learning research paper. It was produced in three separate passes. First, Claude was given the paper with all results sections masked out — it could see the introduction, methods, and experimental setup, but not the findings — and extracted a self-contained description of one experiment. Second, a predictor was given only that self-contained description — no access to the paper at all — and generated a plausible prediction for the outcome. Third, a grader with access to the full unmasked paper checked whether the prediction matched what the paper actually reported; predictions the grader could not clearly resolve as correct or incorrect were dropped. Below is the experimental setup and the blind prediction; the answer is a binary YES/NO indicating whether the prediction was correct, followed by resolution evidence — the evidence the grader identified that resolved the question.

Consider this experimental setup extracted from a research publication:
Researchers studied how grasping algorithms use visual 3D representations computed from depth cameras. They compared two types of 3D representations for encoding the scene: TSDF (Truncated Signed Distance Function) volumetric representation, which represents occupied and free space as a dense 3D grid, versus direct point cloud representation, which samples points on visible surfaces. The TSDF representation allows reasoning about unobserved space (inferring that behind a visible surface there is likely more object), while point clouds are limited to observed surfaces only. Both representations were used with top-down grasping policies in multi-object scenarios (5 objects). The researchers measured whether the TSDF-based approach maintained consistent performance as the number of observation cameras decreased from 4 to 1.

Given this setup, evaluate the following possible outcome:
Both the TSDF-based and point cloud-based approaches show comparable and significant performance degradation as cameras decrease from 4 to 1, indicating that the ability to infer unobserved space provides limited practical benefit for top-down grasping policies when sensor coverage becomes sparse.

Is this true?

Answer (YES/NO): NO